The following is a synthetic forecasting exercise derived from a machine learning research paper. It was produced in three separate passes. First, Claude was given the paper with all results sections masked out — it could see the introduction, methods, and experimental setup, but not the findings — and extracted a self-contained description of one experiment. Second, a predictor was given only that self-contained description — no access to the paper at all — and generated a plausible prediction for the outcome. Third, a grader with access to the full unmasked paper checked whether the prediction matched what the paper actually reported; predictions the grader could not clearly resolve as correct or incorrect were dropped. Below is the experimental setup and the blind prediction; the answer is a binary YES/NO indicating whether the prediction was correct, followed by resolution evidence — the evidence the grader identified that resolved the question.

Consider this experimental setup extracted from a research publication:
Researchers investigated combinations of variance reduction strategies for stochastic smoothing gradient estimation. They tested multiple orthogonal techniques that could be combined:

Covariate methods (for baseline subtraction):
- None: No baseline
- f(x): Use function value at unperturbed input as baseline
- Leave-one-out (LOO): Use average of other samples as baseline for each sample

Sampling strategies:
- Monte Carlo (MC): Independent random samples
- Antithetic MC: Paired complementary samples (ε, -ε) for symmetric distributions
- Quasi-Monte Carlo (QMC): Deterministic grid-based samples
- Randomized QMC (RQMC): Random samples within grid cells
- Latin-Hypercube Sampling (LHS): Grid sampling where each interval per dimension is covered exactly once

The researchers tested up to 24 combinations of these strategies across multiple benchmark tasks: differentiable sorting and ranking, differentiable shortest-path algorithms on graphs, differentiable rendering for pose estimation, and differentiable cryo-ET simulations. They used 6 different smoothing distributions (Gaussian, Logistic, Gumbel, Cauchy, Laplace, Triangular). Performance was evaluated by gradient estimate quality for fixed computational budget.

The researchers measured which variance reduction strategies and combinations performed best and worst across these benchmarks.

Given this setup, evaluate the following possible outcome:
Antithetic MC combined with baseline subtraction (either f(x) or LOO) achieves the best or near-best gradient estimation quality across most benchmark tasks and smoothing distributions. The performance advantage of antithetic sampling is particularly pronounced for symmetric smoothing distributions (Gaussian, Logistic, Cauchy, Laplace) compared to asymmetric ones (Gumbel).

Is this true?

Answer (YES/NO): NO